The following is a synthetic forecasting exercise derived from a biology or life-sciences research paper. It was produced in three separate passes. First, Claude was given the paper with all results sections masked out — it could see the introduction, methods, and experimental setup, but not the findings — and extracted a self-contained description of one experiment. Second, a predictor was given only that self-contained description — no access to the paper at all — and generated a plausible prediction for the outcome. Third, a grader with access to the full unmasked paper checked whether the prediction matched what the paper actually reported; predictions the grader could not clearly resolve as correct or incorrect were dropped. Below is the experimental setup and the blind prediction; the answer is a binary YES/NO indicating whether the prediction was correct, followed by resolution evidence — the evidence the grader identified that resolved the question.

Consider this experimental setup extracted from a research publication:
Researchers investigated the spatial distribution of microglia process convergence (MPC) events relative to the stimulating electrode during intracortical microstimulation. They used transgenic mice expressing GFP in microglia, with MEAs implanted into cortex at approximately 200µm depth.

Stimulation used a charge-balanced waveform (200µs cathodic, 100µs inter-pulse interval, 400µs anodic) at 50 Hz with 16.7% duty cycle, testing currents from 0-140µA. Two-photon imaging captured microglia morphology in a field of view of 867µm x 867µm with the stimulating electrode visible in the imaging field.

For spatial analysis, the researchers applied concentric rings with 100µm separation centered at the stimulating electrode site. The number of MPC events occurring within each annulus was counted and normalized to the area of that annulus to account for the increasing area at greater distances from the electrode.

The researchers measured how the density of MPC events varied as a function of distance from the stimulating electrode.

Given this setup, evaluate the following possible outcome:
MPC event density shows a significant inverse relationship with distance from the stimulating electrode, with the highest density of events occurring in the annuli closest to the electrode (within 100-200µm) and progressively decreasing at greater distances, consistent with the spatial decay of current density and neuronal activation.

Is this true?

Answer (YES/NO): NO